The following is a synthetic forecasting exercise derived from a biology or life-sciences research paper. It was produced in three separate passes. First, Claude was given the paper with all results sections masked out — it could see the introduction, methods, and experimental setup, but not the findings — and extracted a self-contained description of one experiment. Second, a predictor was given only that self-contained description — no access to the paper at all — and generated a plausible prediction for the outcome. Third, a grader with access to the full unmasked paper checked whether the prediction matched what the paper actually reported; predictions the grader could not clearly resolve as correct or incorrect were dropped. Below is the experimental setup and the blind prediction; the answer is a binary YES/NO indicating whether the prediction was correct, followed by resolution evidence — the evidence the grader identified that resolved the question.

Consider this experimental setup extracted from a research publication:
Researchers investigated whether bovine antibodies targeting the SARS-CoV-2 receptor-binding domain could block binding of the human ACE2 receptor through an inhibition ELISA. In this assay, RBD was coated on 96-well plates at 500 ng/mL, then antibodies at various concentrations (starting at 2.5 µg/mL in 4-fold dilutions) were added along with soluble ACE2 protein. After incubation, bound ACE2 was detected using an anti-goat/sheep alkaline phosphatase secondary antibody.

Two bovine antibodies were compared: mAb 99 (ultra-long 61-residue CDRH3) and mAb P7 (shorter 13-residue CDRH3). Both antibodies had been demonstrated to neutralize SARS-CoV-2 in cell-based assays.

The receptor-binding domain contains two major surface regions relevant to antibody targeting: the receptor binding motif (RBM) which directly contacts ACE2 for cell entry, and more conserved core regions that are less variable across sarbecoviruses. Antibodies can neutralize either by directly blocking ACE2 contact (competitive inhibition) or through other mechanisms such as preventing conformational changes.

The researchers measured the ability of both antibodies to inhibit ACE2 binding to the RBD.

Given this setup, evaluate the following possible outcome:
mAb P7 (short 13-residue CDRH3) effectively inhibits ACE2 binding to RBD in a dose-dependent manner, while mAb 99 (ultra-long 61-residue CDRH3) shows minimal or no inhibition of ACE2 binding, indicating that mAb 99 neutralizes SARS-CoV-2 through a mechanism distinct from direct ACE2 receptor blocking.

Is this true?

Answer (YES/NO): NO